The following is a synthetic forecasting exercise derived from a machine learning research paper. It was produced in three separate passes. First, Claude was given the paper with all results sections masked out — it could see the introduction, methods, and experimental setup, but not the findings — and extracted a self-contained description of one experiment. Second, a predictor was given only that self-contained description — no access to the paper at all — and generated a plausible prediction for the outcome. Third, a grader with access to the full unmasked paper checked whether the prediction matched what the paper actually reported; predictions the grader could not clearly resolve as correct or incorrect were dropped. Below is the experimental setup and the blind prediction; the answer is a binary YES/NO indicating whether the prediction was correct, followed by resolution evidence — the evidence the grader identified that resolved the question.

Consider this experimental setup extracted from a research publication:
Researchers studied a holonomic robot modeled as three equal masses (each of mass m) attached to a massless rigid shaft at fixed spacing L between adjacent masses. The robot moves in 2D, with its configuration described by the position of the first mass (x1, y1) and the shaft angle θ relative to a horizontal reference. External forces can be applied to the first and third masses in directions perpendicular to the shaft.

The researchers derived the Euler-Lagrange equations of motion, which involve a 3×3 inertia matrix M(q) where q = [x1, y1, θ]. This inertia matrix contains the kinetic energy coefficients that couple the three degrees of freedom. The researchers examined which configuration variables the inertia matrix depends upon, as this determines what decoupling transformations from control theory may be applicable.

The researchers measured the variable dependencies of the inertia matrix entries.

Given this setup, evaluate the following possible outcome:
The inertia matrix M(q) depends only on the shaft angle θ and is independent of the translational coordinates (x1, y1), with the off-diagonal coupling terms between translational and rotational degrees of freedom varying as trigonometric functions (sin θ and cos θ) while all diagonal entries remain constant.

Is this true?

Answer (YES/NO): YES